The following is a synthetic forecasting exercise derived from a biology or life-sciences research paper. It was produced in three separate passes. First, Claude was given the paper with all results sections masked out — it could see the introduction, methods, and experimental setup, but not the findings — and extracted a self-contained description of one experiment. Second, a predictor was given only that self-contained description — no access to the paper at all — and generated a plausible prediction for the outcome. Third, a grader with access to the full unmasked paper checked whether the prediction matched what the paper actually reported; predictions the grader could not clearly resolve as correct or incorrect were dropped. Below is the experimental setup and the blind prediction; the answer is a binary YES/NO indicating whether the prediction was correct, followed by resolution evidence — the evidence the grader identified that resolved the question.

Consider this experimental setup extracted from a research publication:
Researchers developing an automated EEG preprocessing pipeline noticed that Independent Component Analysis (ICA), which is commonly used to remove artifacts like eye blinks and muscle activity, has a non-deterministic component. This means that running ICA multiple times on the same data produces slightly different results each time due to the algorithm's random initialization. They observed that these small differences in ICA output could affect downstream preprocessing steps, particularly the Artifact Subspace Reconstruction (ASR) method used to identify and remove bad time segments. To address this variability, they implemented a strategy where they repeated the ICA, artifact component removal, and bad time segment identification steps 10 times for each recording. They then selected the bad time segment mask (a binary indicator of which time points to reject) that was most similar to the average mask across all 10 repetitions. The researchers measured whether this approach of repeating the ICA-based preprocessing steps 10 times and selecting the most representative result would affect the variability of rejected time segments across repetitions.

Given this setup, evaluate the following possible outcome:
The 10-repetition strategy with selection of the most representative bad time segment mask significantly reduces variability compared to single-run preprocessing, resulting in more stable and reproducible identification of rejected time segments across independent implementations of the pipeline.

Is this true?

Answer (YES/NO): YES